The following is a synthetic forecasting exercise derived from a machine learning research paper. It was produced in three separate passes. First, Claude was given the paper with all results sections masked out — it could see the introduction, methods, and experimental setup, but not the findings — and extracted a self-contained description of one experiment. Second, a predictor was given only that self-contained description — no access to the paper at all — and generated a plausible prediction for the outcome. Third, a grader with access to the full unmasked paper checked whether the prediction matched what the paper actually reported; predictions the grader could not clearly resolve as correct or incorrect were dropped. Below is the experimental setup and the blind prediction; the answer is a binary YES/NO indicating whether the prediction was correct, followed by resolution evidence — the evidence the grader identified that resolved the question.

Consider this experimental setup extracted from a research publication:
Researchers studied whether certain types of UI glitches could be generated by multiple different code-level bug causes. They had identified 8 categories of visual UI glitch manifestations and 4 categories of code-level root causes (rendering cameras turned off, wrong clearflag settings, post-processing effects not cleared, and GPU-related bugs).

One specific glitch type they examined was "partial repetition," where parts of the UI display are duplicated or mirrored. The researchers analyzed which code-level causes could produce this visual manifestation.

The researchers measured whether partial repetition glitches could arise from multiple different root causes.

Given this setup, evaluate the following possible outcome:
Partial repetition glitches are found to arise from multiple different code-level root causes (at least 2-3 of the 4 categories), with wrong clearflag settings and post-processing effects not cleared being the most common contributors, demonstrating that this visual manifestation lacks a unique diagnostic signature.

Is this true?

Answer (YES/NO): NO